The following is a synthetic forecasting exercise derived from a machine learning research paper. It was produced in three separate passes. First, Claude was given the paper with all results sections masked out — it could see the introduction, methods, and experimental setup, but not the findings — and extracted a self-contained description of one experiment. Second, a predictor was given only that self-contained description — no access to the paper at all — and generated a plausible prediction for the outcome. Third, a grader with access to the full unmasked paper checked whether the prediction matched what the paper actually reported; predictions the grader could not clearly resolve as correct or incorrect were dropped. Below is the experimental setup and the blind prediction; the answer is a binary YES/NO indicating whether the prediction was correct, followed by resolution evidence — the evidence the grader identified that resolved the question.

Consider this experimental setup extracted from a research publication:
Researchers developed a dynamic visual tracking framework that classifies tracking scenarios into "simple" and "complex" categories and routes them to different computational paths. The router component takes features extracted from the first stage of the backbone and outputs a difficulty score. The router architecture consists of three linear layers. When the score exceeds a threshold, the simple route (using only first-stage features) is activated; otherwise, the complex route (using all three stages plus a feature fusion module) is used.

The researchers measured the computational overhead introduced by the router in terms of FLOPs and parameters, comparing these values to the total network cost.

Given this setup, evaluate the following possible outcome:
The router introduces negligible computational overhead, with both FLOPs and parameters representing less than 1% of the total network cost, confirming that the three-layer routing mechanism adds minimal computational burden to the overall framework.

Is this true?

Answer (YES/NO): YES